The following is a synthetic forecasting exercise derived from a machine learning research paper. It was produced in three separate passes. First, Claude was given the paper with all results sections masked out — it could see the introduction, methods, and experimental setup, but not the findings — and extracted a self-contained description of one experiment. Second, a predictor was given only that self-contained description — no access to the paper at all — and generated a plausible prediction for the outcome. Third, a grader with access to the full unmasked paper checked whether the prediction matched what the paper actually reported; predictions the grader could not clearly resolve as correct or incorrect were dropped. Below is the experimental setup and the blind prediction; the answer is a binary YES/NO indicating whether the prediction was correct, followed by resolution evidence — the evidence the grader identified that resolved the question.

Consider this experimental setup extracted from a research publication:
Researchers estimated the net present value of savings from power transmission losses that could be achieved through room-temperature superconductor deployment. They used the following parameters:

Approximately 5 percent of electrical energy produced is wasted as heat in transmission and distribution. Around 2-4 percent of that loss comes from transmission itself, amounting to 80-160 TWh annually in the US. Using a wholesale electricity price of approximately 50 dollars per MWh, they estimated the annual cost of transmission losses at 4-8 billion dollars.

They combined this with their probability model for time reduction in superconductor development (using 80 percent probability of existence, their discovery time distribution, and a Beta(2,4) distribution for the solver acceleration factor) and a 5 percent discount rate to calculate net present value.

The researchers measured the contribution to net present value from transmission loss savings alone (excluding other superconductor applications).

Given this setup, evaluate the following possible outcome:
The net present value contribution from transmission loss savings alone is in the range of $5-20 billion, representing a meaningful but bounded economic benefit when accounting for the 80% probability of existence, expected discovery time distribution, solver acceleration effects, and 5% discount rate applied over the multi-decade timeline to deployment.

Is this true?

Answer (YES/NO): YES